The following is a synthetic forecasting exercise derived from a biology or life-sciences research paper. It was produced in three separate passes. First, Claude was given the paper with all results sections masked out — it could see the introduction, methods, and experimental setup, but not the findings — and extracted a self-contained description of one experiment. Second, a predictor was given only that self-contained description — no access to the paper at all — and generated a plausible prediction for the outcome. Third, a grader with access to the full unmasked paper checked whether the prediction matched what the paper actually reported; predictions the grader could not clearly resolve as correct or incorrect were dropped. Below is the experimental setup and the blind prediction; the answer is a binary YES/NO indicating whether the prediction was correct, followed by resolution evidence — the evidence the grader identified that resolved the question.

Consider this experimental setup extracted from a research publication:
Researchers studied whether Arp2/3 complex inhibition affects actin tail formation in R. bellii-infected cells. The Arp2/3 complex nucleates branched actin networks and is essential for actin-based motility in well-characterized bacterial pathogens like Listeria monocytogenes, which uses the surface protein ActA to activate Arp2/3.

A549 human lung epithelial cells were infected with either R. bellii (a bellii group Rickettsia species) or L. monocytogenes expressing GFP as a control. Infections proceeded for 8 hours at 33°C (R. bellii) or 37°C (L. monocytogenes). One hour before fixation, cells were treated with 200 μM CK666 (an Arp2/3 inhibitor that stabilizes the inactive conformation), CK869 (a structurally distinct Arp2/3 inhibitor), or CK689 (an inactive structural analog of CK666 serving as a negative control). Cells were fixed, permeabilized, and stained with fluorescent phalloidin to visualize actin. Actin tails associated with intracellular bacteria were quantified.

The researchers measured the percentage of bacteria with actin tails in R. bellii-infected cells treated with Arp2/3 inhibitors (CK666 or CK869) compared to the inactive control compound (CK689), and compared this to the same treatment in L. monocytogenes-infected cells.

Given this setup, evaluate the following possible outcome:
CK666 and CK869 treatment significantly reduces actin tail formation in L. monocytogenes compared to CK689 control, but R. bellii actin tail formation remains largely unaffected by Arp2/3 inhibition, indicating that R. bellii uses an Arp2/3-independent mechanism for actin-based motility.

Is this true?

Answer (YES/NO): YES